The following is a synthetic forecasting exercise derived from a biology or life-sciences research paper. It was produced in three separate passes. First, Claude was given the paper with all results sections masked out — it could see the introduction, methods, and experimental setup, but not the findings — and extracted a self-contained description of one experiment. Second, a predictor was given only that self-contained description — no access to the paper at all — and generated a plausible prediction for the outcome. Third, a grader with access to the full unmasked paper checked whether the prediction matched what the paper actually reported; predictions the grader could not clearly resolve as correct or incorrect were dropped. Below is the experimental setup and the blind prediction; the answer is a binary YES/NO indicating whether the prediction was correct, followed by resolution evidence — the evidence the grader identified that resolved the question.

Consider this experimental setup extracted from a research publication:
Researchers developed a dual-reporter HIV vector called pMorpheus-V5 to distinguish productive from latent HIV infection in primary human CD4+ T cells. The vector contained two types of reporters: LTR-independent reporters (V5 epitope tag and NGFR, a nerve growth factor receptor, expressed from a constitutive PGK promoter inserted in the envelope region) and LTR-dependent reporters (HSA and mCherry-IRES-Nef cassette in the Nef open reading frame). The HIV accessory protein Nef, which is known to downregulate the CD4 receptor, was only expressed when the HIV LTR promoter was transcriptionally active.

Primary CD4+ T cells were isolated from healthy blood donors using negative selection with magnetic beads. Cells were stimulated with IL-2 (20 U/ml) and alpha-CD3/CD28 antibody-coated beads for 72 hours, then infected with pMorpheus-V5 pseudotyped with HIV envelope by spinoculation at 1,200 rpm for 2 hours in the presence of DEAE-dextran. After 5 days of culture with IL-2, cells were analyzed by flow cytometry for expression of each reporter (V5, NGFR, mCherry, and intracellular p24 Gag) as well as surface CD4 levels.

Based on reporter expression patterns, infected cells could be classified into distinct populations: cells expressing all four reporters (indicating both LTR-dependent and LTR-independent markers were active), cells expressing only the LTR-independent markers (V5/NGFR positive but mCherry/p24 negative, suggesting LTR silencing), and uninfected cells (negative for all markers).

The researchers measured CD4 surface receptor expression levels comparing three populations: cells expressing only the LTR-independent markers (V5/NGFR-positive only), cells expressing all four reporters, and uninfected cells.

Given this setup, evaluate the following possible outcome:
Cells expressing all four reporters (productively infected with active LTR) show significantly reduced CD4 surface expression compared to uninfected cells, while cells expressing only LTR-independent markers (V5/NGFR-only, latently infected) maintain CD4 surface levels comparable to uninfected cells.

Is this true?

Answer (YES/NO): YES